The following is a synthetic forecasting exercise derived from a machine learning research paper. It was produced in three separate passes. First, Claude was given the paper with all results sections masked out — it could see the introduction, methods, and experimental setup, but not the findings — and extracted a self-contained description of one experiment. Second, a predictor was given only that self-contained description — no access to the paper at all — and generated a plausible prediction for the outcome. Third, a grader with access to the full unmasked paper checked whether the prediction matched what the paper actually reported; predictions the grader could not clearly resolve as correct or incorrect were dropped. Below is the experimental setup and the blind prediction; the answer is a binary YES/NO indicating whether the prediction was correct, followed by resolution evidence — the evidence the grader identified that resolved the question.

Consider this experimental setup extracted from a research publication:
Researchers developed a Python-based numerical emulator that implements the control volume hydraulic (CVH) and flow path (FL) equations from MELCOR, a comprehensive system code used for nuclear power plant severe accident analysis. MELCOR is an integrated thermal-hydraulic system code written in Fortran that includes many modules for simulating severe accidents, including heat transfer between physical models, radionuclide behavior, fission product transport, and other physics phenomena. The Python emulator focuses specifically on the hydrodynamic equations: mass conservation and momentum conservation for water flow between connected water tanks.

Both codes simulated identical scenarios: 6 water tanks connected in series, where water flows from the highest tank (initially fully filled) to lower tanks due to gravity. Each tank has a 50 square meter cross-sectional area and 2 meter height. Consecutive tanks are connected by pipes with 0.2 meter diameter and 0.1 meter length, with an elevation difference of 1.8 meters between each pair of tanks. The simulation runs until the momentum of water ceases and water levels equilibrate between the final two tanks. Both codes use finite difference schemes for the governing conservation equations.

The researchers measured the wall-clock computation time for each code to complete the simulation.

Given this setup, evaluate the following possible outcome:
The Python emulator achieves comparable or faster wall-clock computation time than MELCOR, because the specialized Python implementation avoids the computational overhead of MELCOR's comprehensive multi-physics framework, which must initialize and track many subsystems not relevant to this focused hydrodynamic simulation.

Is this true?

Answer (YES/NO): YES